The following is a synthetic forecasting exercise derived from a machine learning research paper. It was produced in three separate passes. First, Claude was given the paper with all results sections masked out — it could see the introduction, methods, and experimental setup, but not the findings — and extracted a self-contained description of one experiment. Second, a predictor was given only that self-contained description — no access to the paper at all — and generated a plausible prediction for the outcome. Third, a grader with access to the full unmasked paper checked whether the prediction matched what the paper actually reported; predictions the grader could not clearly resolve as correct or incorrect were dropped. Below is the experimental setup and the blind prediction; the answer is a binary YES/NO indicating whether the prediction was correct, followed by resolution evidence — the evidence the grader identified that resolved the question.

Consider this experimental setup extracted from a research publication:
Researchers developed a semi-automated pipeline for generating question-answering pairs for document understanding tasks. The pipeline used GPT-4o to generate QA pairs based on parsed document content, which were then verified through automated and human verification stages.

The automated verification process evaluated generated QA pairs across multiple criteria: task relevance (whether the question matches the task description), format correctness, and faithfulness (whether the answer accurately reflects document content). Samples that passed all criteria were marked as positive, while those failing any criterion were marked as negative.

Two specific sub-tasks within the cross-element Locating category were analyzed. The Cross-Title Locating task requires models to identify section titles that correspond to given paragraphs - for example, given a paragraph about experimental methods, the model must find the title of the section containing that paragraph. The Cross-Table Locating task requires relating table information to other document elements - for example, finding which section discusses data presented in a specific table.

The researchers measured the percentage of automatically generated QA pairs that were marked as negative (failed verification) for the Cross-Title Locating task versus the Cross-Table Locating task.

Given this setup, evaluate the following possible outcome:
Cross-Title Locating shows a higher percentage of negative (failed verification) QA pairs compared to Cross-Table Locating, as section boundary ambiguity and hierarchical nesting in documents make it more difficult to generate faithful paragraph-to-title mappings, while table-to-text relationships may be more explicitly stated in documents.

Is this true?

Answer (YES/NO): YES